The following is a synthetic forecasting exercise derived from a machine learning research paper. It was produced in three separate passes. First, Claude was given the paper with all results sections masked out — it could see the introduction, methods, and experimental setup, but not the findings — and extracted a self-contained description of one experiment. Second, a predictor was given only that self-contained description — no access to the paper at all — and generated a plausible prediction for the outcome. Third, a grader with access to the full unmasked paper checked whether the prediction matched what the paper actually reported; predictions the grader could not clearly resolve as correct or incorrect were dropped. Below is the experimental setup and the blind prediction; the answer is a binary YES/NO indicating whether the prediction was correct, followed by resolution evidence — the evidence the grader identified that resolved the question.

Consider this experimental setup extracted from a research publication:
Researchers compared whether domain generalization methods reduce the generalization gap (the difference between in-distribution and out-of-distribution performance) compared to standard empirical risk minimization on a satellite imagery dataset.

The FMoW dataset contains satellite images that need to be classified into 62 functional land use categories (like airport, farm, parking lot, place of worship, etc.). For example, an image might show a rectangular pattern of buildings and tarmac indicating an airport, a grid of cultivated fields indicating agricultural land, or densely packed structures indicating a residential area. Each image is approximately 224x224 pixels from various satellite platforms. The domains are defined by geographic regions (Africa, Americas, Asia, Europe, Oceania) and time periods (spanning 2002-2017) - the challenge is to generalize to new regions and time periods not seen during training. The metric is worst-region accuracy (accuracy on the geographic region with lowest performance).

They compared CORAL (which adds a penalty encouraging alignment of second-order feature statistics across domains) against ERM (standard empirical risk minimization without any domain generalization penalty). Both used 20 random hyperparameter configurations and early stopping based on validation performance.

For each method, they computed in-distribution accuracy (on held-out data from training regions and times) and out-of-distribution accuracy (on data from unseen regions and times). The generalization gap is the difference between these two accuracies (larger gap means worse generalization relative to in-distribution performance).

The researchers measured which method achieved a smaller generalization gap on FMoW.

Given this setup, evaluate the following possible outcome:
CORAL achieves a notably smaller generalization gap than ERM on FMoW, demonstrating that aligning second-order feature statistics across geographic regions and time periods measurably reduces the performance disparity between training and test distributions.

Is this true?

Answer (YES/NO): NO